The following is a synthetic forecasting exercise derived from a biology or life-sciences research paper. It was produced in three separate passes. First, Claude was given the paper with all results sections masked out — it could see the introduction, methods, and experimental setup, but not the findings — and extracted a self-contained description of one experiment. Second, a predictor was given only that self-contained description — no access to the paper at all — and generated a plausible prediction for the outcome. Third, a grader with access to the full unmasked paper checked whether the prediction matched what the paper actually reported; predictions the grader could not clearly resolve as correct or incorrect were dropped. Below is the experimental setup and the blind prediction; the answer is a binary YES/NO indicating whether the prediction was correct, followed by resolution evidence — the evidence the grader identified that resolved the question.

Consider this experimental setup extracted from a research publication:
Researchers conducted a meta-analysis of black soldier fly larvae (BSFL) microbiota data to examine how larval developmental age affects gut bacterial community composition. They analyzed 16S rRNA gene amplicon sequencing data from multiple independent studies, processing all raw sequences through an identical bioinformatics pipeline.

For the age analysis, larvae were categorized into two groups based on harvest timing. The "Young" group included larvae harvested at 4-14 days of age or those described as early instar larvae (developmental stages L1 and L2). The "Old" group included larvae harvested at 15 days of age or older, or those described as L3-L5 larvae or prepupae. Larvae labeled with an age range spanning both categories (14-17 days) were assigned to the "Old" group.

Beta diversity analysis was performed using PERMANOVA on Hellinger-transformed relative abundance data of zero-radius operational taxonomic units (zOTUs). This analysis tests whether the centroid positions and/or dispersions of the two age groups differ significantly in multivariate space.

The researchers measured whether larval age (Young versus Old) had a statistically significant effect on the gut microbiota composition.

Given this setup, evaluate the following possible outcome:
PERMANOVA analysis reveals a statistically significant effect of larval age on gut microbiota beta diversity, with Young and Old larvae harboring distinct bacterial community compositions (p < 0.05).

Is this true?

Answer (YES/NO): YES